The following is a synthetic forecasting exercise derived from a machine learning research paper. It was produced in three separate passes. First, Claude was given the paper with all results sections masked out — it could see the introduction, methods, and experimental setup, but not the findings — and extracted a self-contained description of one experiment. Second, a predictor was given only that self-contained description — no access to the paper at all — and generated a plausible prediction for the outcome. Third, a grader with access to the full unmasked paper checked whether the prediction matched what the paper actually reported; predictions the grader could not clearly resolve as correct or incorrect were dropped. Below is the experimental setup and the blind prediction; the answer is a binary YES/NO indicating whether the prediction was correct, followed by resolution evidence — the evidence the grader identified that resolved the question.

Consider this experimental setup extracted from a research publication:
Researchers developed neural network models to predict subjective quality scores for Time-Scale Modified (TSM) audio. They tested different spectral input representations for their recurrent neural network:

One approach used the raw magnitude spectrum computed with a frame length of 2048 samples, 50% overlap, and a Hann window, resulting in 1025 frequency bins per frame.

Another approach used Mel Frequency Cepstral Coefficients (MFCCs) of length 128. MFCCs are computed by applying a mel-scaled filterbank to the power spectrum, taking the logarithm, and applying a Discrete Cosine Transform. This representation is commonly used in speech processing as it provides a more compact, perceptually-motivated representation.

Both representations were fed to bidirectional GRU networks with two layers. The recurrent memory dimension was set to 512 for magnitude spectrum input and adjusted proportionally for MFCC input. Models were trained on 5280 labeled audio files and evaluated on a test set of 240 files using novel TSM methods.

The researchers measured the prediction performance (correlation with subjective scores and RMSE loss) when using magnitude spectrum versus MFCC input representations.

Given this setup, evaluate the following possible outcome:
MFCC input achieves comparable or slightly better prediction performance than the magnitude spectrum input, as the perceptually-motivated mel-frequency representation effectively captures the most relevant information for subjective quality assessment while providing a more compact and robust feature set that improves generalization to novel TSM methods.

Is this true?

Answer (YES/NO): YES